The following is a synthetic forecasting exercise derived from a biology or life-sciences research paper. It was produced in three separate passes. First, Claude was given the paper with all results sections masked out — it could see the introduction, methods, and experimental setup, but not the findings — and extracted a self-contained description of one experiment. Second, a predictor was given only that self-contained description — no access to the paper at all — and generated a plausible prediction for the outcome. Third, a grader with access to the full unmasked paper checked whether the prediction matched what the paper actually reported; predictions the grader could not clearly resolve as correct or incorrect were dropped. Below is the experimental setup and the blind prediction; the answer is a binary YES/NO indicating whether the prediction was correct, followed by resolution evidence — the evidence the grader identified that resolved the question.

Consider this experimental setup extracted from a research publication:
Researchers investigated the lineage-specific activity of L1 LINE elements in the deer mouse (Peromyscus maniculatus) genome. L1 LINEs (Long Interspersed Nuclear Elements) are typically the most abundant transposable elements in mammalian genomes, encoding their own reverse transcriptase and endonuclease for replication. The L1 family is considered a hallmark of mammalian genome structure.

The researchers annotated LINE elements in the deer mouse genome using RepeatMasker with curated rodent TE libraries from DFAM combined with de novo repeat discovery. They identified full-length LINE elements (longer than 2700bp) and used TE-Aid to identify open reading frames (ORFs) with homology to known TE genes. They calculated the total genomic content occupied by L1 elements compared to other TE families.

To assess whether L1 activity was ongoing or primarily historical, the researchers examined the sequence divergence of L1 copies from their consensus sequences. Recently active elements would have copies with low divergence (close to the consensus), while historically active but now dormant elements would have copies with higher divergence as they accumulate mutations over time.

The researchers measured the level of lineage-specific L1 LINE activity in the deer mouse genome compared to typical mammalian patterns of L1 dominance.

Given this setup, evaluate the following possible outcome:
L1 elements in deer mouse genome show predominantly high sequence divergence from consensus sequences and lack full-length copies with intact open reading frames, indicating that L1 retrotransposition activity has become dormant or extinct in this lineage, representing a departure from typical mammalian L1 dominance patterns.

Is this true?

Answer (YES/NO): NO